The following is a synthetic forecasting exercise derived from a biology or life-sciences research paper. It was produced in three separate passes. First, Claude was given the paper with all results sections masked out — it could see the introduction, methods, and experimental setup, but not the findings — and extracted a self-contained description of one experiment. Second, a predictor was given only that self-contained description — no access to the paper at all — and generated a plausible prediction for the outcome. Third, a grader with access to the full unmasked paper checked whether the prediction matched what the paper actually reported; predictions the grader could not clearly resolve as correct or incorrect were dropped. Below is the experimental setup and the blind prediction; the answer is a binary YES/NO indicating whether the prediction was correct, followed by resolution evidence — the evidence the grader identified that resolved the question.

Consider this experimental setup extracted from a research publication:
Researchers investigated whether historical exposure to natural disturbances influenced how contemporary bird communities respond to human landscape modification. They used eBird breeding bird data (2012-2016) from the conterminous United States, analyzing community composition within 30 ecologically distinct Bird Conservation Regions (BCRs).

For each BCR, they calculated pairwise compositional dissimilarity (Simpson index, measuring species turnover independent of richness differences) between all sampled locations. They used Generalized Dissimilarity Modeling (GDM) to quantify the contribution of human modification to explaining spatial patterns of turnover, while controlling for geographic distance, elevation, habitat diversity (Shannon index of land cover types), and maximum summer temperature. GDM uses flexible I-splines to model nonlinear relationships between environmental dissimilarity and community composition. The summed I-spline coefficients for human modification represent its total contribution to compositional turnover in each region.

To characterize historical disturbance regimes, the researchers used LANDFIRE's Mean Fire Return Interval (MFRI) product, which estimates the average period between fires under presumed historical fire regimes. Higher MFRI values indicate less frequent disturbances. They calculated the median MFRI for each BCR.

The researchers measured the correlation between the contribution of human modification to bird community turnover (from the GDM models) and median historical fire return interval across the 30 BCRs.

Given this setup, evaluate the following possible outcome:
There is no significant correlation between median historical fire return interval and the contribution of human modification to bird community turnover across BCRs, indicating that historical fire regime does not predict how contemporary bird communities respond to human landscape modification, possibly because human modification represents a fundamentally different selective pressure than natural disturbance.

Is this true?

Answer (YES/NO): NO